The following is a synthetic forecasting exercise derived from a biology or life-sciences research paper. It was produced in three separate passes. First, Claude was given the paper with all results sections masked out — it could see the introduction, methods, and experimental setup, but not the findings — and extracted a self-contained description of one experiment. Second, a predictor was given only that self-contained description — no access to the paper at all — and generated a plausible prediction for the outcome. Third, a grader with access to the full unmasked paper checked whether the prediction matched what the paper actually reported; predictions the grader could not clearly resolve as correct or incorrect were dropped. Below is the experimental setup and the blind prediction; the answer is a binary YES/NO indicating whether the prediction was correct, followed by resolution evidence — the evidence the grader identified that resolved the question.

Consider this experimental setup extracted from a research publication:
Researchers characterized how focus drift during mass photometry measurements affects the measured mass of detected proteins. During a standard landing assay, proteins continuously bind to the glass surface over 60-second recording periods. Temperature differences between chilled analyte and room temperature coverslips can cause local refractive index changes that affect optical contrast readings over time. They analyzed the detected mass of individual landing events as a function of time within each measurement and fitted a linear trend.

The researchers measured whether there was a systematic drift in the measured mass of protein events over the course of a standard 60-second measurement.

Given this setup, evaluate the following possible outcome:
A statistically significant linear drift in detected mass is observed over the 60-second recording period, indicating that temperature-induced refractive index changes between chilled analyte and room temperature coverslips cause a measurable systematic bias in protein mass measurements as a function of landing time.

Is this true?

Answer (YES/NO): YES